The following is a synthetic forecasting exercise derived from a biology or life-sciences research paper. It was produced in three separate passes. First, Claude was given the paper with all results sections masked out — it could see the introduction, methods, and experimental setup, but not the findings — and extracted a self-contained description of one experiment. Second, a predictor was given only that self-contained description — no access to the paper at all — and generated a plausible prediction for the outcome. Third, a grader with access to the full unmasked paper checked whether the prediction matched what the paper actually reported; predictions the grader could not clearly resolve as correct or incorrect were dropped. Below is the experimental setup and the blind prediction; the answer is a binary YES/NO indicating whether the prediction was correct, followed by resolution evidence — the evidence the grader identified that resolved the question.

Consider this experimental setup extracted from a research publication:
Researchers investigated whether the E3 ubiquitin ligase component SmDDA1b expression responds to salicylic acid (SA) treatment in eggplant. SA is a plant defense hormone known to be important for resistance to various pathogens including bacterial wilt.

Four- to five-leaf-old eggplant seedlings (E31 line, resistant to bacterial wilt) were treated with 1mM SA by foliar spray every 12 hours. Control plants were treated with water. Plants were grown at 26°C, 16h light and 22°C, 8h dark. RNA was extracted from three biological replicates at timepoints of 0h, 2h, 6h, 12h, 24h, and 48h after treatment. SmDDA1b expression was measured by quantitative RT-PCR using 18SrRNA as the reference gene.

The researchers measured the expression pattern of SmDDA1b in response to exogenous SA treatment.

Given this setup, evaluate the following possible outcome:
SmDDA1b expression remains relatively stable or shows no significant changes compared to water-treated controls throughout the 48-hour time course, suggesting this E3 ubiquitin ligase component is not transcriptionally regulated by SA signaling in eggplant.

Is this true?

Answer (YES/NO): NO